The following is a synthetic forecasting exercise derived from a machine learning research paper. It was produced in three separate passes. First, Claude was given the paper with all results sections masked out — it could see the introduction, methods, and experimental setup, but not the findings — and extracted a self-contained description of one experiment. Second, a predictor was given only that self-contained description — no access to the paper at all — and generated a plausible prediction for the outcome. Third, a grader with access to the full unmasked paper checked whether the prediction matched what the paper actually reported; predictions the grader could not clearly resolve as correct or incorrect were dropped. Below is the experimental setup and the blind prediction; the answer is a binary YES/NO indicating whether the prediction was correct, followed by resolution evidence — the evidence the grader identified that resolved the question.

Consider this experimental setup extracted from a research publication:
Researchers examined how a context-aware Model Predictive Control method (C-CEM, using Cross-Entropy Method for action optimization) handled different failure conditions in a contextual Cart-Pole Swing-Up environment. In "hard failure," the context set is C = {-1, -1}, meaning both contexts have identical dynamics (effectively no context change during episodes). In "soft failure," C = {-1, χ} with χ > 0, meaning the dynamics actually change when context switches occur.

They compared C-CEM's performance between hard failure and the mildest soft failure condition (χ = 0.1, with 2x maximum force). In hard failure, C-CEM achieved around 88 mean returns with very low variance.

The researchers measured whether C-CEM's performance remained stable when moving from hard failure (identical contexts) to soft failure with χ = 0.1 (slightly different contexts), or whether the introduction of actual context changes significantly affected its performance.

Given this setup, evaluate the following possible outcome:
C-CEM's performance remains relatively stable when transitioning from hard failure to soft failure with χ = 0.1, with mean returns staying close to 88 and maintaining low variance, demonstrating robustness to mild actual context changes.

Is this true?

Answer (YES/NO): NO